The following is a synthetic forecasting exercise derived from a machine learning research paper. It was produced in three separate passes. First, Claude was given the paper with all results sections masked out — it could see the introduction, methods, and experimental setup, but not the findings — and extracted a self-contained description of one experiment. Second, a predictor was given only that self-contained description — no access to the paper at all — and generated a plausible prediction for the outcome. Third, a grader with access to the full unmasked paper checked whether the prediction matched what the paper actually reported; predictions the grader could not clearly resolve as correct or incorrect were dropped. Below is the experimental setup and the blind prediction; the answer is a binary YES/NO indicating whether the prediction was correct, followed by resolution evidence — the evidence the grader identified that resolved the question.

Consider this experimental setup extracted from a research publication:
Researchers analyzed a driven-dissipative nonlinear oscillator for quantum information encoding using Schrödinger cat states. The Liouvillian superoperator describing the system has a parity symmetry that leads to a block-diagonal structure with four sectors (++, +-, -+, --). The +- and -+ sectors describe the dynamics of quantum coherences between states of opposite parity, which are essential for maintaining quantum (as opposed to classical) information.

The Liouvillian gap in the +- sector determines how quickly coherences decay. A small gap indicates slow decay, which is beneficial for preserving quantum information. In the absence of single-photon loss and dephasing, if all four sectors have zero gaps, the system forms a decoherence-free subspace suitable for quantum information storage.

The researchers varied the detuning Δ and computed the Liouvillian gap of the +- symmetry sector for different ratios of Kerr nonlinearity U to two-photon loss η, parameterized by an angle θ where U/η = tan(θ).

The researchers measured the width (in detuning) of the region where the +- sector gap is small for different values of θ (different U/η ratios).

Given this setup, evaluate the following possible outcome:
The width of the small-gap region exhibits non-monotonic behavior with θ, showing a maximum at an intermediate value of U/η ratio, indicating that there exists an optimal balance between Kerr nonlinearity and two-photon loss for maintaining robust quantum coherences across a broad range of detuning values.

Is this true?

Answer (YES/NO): NO